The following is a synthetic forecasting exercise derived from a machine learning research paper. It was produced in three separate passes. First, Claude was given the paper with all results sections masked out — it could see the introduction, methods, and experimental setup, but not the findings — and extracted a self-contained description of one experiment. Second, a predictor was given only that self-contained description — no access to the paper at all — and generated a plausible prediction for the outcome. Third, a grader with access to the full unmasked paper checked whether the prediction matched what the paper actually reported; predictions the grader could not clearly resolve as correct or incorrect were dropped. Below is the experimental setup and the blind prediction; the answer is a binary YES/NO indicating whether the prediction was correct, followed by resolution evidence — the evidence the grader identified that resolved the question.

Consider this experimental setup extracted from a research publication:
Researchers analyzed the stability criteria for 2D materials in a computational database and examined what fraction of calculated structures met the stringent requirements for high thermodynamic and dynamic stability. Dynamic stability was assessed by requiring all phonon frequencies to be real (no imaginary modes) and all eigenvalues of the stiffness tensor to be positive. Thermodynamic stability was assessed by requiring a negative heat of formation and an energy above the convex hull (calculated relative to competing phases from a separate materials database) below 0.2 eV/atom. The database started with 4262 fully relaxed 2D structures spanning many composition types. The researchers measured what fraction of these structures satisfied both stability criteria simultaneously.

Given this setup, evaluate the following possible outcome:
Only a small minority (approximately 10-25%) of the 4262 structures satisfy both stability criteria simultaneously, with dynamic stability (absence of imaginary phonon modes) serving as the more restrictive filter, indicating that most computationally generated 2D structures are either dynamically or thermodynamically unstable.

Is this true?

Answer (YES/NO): NO